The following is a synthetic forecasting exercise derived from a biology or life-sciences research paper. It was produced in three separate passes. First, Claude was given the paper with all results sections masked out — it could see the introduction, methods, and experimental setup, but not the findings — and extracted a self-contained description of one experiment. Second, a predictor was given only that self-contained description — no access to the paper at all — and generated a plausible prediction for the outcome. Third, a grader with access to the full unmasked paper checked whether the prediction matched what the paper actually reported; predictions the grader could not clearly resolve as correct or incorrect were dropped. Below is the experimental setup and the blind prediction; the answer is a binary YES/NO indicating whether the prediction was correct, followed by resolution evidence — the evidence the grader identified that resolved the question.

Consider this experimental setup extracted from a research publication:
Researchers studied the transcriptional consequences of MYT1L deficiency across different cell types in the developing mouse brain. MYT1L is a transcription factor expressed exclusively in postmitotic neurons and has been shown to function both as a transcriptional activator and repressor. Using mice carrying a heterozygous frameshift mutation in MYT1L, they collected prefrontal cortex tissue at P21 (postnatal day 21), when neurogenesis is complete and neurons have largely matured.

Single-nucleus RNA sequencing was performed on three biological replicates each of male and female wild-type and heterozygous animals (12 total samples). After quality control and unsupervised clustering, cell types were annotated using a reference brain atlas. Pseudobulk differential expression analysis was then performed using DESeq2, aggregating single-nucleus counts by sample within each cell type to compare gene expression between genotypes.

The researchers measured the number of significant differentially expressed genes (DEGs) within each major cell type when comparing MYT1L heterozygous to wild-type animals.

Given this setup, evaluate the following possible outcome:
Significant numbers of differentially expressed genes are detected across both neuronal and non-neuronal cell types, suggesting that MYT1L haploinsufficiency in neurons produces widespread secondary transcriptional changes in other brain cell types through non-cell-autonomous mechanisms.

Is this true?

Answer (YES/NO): NO